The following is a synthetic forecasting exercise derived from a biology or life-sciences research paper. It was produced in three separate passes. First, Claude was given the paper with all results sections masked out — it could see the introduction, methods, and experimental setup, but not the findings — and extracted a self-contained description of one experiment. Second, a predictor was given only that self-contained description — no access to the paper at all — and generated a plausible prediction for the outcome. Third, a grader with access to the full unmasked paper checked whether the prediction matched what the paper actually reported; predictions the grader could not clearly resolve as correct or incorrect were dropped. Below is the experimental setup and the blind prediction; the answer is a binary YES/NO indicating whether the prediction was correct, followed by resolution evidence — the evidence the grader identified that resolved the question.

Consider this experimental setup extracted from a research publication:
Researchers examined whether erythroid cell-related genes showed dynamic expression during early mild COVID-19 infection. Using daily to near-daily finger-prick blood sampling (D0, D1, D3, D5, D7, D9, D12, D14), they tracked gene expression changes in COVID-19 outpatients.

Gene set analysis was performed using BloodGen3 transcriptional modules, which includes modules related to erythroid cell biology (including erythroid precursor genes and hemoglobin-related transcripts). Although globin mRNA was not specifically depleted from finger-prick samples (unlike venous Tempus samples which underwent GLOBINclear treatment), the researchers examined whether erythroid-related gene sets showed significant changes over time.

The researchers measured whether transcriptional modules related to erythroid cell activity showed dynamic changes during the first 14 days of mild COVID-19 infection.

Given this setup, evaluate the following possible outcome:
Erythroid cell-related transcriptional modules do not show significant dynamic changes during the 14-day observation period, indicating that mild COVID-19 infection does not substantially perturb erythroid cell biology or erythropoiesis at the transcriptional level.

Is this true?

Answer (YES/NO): NO